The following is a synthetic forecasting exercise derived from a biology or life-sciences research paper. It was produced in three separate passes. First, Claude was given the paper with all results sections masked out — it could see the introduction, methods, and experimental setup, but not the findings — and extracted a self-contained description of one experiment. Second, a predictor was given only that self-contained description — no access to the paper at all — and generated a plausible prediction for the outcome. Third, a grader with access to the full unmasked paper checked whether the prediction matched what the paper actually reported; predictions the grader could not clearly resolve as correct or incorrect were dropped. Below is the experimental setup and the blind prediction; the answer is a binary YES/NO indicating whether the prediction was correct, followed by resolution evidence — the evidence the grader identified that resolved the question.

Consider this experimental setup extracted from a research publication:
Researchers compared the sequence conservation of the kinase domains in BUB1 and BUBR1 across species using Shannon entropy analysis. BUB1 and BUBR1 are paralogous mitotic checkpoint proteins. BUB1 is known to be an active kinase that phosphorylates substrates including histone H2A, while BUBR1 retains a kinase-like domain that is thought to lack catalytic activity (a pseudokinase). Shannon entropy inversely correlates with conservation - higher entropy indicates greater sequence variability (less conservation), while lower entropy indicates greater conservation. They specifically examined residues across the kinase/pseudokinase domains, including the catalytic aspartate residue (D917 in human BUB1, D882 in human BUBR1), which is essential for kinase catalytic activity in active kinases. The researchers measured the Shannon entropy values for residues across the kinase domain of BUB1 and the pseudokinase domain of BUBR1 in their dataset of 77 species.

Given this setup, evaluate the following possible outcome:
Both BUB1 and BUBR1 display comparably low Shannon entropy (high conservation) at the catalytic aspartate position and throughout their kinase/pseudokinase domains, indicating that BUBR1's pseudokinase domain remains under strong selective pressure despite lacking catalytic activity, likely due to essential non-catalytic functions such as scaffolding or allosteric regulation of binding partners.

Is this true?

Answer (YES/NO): NO